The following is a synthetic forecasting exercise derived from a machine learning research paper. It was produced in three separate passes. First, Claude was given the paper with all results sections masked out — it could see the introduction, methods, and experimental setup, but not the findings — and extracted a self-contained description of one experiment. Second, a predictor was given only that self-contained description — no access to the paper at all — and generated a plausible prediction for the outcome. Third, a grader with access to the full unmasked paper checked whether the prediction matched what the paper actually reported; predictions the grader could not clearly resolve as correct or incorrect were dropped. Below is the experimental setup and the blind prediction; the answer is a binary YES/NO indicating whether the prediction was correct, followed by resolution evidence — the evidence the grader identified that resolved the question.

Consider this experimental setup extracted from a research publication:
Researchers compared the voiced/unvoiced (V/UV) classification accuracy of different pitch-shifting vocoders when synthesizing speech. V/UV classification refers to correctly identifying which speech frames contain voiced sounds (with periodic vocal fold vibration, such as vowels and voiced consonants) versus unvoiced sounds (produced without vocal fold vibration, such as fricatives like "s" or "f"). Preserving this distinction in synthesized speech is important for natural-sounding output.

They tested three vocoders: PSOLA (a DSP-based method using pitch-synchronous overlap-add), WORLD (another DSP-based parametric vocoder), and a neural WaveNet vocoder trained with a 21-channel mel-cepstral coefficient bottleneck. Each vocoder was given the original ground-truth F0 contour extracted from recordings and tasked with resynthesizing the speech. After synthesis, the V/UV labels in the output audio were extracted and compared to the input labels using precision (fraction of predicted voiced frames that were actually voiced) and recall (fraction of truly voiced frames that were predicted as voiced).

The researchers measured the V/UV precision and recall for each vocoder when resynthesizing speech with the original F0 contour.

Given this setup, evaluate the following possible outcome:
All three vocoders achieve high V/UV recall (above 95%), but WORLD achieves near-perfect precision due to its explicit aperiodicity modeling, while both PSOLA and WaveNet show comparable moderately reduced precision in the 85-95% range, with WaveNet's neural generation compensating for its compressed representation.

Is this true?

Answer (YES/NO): NO